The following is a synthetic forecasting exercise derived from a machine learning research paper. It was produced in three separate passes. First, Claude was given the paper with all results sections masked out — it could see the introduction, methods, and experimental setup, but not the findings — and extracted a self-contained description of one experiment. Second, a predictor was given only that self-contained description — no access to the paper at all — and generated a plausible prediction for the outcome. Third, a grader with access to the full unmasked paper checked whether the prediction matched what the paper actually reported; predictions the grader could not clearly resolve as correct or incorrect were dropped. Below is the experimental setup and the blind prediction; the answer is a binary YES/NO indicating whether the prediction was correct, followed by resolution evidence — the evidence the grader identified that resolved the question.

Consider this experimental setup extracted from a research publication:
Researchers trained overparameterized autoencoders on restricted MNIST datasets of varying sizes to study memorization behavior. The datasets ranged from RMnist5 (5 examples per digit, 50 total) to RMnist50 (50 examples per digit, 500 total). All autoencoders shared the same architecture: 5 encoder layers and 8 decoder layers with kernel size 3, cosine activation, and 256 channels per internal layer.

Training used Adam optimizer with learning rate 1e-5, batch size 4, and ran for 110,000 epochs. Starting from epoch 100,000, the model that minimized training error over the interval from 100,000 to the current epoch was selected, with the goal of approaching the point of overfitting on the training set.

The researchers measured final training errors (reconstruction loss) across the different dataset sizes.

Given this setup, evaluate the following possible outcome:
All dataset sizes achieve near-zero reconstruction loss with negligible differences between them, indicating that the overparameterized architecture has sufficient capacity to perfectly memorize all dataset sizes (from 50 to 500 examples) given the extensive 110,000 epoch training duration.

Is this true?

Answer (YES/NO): NO